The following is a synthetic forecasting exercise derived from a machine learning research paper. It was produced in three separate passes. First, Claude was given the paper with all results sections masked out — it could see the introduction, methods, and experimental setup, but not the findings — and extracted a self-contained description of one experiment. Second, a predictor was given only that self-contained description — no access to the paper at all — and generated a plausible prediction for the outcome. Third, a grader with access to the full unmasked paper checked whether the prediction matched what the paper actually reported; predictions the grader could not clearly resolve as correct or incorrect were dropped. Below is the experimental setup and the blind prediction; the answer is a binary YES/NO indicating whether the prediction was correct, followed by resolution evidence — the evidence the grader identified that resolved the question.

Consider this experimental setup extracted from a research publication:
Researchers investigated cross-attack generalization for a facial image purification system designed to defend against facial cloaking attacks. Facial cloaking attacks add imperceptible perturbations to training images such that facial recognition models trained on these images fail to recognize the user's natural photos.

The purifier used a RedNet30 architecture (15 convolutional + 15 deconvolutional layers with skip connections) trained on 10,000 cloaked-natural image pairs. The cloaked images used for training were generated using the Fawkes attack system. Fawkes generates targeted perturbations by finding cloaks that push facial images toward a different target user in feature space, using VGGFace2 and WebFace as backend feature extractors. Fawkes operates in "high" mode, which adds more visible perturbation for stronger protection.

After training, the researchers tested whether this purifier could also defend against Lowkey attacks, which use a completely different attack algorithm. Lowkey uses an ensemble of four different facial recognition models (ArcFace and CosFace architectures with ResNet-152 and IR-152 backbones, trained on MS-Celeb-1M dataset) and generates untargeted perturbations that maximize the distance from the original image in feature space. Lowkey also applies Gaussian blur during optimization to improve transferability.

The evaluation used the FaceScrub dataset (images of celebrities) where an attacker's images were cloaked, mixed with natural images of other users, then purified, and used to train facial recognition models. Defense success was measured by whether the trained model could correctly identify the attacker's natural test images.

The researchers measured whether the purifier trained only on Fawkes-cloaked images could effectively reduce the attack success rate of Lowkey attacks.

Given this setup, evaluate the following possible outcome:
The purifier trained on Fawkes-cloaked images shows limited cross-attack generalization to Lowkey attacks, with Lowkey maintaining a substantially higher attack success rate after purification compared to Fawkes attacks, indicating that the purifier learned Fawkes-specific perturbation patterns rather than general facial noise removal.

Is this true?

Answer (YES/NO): NO